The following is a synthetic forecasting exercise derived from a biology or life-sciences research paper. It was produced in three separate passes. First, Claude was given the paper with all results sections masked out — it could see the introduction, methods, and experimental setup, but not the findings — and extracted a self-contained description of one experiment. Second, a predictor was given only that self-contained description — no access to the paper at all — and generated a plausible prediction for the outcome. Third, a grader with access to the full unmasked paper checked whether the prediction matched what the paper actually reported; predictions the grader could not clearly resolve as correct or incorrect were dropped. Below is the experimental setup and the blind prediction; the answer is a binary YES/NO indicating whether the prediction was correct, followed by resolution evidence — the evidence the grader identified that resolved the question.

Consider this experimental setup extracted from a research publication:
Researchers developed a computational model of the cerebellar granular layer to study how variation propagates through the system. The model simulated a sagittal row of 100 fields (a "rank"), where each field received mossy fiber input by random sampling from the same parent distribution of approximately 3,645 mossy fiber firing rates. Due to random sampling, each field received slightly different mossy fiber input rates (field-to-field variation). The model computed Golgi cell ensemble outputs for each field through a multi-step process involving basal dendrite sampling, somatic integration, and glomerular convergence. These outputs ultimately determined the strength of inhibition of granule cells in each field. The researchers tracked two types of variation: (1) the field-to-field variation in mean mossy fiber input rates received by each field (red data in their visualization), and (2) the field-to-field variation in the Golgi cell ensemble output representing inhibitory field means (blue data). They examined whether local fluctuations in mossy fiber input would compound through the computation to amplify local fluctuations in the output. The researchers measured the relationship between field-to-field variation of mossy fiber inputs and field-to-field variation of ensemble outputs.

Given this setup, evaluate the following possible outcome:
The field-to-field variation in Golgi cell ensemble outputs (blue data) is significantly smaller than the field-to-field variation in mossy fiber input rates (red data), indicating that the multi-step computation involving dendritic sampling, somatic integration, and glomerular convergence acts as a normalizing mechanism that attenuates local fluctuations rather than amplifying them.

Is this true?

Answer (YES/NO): NO